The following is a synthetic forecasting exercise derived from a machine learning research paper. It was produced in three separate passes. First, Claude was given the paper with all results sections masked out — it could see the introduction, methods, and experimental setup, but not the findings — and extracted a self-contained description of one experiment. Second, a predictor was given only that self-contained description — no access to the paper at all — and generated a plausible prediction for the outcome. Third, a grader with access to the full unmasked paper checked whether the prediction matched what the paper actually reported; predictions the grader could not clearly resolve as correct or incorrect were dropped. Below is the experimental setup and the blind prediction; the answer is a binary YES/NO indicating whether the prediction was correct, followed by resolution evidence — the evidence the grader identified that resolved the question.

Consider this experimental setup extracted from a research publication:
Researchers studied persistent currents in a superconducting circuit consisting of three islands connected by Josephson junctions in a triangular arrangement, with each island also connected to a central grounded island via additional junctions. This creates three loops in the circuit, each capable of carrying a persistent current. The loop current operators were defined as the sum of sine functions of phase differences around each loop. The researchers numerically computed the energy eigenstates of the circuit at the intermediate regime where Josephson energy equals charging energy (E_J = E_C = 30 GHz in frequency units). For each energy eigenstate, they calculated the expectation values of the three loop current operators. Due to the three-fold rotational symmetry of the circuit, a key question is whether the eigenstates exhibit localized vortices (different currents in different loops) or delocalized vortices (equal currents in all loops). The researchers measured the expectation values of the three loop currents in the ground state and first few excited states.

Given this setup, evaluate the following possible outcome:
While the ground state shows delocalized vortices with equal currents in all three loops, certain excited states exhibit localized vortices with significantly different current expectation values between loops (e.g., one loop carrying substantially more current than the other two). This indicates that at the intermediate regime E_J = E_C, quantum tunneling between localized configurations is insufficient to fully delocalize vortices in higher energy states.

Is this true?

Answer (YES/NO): NO